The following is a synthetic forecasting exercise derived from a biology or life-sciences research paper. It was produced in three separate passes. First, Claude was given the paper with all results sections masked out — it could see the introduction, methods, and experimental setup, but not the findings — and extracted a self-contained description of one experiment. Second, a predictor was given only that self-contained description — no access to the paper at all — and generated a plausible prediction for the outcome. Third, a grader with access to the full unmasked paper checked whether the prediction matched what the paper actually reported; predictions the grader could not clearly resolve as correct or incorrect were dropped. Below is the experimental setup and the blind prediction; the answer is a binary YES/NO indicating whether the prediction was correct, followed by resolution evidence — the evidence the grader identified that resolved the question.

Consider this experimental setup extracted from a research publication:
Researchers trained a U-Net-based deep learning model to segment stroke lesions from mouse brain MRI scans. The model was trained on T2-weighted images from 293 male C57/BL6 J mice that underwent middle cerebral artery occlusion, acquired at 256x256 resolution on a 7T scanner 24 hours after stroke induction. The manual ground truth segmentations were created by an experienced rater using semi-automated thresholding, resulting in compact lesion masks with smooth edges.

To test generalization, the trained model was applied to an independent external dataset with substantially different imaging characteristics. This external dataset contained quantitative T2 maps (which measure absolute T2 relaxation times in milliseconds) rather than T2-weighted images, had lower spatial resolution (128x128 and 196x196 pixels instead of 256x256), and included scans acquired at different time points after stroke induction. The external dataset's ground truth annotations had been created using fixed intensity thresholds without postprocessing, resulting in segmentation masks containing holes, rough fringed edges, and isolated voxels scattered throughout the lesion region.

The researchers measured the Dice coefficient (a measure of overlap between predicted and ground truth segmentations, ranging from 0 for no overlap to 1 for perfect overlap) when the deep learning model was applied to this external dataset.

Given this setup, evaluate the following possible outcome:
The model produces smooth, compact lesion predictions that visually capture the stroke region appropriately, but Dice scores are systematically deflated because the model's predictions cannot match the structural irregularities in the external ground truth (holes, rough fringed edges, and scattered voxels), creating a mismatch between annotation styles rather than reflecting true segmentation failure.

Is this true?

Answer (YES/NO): YES